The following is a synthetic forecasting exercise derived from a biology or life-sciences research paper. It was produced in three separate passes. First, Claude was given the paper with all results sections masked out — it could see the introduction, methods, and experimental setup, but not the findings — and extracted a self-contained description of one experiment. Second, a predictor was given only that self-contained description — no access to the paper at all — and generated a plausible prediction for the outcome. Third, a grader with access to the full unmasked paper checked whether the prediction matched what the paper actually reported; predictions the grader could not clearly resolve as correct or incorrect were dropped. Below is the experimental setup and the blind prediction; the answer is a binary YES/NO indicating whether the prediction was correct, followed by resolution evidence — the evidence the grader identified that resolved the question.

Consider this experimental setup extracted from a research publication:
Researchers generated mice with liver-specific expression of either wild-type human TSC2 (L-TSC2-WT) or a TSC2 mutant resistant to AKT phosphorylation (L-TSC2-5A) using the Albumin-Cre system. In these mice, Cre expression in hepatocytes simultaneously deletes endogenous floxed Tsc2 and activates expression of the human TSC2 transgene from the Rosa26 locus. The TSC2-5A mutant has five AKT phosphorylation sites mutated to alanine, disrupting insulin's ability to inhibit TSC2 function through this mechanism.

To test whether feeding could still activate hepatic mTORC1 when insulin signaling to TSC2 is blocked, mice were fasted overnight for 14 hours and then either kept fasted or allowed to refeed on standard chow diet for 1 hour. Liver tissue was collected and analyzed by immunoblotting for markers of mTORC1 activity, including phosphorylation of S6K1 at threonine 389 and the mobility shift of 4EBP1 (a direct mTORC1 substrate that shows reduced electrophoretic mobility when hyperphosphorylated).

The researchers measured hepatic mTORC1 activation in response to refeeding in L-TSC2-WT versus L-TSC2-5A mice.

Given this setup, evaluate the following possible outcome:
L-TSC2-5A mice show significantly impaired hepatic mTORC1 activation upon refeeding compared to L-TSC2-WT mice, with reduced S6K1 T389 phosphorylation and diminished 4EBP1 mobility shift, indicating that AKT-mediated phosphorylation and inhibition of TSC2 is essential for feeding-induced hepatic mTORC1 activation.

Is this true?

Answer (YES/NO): NO